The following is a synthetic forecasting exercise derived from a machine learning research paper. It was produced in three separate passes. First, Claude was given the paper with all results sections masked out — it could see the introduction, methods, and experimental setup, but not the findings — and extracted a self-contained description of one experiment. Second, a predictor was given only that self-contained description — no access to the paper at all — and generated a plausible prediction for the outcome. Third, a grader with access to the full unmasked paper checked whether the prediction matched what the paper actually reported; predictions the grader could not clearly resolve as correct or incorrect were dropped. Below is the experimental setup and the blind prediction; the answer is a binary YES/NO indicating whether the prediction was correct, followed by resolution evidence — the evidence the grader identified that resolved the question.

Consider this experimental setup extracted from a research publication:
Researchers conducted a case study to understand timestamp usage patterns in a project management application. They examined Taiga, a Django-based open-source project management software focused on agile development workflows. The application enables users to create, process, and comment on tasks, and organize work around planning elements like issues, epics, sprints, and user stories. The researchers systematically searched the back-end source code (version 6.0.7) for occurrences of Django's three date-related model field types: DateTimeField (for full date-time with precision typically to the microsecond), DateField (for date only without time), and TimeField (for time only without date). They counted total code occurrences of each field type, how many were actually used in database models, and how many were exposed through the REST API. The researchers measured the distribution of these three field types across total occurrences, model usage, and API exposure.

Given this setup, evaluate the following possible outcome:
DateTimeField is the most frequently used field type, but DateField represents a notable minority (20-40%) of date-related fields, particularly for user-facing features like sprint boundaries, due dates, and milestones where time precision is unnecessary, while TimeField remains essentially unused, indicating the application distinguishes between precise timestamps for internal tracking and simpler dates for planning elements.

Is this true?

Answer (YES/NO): NO